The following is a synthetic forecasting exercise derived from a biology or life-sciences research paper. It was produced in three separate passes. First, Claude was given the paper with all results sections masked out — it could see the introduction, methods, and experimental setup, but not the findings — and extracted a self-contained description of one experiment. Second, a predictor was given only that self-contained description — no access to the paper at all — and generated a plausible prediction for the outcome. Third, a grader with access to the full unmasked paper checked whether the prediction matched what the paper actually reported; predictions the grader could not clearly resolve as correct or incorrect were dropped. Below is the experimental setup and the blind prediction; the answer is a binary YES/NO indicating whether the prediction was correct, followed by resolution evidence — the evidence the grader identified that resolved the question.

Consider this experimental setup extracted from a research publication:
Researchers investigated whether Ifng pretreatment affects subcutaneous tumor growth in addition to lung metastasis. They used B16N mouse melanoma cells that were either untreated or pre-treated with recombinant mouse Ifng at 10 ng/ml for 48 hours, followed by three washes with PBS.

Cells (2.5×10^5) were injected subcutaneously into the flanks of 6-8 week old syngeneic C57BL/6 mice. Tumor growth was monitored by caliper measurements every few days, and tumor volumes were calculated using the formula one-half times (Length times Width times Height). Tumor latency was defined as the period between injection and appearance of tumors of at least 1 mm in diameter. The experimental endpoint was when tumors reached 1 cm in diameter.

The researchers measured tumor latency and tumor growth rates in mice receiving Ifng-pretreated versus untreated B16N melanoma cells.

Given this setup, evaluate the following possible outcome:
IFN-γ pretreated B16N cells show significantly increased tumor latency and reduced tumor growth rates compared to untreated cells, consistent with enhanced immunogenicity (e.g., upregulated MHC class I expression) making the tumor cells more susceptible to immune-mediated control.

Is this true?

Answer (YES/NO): NO